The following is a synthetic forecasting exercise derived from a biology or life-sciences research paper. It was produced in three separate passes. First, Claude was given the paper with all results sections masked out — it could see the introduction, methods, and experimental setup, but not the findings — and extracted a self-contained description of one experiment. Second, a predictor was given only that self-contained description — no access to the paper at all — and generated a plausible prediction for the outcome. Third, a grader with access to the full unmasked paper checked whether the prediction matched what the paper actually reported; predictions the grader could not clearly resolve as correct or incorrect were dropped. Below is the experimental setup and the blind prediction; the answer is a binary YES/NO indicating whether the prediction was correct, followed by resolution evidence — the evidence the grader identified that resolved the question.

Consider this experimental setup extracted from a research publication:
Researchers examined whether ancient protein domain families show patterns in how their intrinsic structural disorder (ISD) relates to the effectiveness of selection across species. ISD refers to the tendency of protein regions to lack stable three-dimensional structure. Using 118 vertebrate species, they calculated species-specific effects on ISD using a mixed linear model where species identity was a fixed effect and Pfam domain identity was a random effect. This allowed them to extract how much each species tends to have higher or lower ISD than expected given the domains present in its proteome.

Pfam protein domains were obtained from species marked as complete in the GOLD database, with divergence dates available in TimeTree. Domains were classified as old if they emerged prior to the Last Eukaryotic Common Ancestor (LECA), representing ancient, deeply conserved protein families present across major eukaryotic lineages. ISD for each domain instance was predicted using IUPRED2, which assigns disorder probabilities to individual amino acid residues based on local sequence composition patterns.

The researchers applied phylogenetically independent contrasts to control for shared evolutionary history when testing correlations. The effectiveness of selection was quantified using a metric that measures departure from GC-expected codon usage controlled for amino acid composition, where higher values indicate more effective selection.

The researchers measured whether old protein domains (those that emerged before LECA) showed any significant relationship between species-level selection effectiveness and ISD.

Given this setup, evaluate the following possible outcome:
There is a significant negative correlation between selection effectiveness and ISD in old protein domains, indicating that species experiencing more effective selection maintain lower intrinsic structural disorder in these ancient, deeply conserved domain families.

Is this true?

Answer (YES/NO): NO